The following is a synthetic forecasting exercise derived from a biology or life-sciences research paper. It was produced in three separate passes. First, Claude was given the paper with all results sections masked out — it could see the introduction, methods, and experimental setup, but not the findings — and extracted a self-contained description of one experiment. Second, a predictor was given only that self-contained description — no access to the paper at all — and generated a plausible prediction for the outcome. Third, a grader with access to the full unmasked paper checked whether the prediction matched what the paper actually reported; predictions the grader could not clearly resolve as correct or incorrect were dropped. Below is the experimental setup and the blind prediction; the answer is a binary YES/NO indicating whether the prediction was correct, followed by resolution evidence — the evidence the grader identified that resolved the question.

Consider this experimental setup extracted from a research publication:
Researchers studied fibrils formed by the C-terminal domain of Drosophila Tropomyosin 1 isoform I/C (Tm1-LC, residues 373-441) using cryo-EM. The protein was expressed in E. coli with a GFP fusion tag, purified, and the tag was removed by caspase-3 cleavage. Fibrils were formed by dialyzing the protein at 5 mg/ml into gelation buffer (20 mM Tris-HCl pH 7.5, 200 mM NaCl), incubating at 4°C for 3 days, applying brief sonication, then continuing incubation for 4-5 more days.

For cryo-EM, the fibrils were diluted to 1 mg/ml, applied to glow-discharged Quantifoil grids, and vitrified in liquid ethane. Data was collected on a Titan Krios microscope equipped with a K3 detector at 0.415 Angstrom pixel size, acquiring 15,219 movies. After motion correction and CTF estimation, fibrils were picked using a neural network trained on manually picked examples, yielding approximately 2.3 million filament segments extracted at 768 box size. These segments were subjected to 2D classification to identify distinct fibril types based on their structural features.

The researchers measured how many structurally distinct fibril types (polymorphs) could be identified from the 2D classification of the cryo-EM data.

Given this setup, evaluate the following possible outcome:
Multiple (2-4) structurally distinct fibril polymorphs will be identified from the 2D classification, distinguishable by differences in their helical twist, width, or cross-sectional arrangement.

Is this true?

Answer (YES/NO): YES